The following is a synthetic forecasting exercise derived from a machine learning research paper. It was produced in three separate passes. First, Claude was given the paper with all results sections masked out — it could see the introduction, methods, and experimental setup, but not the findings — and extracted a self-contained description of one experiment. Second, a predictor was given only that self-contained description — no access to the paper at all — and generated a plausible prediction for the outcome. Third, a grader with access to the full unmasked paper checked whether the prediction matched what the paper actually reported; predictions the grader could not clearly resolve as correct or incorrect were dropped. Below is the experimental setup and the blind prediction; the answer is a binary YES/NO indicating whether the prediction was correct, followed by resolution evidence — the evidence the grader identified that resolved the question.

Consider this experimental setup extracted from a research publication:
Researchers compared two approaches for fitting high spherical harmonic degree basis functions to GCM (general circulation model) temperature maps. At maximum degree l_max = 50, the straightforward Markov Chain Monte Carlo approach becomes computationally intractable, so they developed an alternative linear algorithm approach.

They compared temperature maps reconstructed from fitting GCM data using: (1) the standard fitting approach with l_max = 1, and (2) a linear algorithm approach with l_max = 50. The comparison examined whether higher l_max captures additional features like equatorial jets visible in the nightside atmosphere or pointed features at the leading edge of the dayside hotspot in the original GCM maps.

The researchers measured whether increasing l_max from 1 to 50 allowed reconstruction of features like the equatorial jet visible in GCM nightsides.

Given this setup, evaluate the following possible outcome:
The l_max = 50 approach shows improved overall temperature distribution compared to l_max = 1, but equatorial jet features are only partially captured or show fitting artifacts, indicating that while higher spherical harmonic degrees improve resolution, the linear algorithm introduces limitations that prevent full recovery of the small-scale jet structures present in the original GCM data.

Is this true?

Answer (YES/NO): NO